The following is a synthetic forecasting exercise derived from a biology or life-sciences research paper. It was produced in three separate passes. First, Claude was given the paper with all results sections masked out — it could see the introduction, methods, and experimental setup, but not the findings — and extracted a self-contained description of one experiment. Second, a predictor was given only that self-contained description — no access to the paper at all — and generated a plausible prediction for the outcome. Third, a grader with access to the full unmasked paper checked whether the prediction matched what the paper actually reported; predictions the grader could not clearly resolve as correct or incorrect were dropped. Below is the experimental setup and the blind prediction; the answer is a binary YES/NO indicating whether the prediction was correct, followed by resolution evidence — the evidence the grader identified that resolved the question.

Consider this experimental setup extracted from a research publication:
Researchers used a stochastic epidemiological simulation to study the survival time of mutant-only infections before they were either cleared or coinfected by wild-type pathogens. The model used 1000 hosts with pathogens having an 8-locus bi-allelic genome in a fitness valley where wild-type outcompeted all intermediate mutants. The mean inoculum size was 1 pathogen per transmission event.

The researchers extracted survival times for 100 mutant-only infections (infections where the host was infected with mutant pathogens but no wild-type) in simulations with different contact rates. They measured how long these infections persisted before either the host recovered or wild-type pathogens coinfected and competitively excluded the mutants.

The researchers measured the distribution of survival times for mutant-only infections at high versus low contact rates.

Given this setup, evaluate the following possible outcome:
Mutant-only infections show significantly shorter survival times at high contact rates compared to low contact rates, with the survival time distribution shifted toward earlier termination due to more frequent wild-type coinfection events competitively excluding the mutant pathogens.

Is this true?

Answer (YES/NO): YES